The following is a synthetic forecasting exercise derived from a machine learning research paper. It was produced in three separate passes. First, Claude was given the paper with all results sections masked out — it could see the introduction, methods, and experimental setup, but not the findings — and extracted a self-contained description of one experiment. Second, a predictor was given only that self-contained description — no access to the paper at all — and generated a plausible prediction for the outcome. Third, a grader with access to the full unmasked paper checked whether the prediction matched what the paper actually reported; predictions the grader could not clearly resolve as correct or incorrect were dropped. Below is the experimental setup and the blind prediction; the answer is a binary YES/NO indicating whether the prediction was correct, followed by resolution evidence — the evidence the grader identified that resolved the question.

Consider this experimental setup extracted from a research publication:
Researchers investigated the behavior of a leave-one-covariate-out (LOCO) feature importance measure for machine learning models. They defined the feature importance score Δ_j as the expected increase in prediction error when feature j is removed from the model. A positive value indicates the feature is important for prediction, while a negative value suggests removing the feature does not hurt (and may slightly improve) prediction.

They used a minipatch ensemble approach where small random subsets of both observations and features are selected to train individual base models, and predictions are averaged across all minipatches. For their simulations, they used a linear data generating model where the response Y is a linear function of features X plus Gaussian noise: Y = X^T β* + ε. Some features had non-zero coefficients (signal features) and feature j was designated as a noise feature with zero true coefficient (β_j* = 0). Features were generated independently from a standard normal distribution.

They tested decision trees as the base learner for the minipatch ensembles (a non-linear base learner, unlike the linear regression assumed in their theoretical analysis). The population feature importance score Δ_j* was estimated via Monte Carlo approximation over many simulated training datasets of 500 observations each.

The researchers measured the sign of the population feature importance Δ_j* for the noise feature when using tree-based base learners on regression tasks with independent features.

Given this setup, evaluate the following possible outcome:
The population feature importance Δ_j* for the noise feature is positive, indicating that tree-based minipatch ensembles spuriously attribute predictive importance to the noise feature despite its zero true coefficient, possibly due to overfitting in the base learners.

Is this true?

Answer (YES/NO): NO